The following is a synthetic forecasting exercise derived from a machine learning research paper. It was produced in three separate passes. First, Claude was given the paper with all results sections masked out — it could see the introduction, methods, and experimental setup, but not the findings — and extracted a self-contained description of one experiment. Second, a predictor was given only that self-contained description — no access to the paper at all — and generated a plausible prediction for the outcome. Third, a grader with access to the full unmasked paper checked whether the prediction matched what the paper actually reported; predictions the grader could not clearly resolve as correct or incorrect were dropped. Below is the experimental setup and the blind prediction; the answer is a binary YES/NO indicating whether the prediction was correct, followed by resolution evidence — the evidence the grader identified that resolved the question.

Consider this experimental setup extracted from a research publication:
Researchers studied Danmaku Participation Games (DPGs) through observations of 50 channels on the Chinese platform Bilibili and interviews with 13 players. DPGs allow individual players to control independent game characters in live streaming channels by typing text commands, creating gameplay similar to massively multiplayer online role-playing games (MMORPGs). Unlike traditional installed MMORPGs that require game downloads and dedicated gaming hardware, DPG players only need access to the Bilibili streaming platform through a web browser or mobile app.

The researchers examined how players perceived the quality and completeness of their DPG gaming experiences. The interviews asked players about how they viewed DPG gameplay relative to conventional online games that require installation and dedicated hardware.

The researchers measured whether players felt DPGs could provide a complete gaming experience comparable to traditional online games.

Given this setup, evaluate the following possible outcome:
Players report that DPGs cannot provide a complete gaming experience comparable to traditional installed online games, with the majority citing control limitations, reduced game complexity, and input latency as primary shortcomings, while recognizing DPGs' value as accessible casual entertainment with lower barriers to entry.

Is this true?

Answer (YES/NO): NO